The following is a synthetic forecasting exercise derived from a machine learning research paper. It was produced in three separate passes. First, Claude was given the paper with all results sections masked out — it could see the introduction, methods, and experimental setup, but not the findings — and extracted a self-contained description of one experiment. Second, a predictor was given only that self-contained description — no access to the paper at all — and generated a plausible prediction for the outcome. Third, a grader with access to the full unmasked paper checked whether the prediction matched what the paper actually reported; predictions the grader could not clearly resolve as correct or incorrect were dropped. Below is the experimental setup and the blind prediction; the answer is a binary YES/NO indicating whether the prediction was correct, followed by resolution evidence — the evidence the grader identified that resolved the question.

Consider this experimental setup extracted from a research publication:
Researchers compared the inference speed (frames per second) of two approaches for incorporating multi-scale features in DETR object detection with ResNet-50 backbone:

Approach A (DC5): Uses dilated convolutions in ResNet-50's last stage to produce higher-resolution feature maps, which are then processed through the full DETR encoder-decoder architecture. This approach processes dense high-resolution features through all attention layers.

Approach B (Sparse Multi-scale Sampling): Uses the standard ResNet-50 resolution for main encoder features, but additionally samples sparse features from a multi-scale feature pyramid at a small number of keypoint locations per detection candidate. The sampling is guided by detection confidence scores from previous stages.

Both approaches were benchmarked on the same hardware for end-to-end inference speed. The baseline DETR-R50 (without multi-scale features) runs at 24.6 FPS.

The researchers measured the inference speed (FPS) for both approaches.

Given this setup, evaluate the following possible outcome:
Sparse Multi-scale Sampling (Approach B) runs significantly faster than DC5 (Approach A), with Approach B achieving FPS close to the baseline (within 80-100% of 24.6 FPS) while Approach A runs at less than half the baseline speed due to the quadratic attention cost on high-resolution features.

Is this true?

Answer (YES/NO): YES